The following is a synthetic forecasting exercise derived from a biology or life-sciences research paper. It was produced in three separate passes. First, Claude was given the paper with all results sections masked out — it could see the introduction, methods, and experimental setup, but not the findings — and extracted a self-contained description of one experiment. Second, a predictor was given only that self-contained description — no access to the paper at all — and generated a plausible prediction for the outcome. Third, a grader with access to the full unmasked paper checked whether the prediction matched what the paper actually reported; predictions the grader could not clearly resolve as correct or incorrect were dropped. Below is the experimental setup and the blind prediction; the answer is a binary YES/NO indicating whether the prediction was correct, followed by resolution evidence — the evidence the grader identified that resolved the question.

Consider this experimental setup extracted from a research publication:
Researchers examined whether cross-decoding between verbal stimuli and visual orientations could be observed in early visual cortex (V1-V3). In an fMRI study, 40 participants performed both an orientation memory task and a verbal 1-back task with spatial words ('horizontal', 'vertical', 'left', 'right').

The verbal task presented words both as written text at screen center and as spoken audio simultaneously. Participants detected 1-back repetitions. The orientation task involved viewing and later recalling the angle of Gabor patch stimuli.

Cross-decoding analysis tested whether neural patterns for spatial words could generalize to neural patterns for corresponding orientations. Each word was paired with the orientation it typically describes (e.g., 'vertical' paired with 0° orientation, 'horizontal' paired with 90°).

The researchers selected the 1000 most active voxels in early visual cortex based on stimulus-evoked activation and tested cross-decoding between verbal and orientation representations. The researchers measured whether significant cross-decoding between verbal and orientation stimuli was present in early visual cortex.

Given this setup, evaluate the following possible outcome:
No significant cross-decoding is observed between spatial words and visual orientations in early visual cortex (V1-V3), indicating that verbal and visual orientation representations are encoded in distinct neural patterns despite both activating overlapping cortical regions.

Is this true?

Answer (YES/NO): NO